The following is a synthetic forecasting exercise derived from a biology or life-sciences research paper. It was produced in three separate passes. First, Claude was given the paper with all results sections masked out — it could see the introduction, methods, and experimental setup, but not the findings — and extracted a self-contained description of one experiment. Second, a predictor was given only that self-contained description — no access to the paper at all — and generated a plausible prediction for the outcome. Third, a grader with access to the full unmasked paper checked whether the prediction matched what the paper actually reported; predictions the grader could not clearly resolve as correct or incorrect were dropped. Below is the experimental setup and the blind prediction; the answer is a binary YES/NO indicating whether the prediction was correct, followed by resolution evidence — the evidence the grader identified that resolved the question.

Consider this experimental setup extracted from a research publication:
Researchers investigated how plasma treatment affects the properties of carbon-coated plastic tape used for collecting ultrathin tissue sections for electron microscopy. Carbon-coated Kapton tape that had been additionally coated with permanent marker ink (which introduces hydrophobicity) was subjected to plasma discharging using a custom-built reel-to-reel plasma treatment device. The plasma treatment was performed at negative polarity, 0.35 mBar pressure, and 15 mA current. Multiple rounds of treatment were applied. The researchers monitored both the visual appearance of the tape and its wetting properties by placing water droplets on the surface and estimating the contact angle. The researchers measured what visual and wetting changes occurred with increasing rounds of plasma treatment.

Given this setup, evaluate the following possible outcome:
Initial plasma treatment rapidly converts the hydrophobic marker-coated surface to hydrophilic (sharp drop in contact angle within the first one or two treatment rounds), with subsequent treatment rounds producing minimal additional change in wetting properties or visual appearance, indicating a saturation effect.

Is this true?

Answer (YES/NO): NO